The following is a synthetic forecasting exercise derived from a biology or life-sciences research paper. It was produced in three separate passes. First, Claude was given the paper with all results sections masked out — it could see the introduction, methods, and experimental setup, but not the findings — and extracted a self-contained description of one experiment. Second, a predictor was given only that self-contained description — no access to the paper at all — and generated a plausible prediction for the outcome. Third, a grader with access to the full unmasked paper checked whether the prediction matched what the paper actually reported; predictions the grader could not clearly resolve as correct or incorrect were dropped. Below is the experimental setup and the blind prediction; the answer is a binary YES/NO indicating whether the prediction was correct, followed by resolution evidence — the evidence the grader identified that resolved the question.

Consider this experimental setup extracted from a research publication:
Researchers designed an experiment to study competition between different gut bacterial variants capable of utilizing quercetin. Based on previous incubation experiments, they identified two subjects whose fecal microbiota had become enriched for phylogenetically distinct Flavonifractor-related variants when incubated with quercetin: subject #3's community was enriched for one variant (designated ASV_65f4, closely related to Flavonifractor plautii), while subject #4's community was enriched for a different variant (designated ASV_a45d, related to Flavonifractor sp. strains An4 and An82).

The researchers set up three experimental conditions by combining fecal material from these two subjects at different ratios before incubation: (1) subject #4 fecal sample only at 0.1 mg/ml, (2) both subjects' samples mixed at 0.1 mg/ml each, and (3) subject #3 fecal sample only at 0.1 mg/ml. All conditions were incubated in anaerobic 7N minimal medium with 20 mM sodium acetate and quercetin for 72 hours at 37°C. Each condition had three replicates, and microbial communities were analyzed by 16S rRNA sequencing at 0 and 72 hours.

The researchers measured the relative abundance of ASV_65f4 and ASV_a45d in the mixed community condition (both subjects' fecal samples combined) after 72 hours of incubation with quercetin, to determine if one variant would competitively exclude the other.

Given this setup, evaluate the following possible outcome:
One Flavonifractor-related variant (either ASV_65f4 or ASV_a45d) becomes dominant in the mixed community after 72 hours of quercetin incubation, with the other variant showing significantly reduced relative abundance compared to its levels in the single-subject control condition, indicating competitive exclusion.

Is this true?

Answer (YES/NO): YES